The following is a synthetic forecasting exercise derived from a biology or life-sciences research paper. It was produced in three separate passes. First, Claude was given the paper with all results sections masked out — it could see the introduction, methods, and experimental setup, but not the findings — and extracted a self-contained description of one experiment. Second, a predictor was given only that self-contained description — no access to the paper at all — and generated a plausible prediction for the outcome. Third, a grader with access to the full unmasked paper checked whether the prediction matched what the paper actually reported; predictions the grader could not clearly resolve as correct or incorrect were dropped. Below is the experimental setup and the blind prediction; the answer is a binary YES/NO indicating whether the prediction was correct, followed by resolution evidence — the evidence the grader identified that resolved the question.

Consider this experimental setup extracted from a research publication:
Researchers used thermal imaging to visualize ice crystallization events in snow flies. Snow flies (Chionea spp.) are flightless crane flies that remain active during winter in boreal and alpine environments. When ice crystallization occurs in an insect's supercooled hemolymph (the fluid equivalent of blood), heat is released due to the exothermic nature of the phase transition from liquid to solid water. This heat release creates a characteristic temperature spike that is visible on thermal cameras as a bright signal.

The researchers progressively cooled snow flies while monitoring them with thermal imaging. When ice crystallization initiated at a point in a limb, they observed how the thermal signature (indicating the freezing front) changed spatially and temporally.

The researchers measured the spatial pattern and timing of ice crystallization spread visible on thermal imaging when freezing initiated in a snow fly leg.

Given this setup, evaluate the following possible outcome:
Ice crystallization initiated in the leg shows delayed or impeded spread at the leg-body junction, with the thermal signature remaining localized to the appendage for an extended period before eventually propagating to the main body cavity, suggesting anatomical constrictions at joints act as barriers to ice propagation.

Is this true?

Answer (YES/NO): NO